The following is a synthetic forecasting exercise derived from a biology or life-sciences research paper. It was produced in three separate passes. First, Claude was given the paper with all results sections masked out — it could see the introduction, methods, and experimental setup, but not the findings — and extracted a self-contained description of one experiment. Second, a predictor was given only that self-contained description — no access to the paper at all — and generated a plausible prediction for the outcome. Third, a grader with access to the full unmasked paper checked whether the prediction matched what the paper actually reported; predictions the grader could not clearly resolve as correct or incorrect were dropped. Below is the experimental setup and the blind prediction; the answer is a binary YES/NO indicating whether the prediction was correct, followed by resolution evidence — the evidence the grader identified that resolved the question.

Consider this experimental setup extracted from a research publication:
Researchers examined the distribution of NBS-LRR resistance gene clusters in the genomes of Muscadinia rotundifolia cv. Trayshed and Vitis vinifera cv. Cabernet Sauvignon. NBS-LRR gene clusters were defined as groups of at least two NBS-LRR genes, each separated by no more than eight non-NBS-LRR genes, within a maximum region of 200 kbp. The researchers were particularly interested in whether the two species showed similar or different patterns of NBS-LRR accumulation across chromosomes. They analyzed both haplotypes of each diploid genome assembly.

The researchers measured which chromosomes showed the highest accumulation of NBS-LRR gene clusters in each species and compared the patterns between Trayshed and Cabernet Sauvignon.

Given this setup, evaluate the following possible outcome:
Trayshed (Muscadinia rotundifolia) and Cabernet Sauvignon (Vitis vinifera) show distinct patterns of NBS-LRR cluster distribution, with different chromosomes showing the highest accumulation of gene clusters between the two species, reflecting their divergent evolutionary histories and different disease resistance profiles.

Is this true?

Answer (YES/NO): YES